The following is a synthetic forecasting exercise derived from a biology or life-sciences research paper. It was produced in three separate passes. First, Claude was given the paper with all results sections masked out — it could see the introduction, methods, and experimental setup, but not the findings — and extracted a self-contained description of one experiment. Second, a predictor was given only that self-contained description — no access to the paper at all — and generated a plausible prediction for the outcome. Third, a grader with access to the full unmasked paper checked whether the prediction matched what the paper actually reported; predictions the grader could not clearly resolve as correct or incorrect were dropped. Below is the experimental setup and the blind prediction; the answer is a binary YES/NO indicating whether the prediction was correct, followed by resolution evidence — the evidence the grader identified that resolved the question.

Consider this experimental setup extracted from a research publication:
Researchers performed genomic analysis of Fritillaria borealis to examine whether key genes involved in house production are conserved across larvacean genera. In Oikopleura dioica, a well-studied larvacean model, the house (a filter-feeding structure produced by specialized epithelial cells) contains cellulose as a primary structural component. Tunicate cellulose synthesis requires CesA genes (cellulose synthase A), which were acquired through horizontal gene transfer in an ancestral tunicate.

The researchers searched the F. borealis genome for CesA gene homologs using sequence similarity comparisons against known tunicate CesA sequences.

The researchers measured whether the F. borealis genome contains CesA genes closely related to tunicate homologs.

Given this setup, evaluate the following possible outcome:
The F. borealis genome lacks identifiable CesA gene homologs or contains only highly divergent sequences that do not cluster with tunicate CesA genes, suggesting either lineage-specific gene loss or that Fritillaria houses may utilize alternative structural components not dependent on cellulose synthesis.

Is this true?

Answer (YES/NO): NO